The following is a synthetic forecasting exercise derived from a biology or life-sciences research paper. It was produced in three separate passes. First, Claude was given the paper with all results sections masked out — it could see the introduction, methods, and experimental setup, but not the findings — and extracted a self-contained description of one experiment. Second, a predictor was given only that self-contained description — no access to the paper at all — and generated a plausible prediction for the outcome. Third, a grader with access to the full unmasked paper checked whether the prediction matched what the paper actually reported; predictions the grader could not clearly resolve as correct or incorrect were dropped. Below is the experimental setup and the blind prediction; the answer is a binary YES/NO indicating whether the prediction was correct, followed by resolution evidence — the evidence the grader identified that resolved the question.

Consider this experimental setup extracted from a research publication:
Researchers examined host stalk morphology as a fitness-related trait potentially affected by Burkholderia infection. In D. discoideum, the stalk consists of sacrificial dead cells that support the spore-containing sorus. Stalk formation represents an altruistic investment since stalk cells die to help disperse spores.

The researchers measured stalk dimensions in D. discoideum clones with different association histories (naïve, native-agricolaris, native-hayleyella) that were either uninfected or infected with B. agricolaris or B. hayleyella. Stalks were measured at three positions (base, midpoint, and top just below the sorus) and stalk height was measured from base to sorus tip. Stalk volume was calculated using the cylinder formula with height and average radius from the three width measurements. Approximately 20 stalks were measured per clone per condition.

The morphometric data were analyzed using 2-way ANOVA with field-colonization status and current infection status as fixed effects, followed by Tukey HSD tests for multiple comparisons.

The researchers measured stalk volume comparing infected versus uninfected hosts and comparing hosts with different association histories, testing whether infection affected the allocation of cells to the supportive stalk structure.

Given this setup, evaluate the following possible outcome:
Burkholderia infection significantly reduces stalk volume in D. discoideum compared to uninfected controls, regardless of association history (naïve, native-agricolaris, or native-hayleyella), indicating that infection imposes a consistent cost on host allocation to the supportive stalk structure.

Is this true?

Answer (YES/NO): NO